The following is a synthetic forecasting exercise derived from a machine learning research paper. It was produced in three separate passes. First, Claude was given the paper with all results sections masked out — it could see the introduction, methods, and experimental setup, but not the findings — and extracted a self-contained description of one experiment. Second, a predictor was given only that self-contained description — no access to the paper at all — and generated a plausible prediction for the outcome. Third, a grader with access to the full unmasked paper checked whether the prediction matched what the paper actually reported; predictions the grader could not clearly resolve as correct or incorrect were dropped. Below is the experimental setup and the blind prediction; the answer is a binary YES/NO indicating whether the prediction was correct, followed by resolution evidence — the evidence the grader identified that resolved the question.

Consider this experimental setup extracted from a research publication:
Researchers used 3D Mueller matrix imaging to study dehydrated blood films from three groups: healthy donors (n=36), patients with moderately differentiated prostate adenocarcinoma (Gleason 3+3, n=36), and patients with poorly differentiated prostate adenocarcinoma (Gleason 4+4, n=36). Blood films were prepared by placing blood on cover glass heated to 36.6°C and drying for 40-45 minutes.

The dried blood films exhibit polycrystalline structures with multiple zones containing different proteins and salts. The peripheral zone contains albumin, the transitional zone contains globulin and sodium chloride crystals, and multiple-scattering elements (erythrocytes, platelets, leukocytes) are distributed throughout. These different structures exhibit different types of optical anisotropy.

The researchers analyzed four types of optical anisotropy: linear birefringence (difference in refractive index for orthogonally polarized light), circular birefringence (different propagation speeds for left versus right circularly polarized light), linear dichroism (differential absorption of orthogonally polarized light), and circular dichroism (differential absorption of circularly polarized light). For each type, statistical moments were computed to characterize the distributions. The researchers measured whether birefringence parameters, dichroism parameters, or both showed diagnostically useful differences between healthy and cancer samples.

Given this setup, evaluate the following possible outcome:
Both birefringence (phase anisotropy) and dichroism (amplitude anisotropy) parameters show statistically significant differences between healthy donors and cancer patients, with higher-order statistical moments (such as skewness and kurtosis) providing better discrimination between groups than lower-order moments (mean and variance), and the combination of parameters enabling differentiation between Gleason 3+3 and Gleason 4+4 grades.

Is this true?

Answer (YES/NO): YES